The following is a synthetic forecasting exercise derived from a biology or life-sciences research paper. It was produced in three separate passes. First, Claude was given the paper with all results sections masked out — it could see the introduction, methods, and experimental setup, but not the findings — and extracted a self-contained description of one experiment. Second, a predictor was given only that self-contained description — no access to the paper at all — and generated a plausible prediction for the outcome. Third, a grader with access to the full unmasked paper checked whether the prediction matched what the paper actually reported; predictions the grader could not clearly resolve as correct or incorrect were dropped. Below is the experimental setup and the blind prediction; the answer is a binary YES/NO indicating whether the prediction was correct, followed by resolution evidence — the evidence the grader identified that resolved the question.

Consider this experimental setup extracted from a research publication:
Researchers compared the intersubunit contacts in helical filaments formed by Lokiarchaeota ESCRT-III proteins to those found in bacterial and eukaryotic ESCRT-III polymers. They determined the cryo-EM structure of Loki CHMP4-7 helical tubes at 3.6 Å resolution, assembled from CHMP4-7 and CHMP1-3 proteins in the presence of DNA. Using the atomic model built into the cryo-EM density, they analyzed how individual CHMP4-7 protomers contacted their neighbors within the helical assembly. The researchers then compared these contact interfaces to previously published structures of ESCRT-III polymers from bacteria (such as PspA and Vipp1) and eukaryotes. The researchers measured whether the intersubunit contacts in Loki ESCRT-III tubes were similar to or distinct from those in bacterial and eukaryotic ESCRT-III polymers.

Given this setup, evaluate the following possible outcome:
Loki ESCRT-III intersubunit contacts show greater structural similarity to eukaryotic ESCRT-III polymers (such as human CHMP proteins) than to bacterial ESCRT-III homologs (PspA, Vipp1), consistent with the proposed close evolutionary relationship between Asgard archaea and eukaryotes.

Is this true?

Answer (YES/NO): NO